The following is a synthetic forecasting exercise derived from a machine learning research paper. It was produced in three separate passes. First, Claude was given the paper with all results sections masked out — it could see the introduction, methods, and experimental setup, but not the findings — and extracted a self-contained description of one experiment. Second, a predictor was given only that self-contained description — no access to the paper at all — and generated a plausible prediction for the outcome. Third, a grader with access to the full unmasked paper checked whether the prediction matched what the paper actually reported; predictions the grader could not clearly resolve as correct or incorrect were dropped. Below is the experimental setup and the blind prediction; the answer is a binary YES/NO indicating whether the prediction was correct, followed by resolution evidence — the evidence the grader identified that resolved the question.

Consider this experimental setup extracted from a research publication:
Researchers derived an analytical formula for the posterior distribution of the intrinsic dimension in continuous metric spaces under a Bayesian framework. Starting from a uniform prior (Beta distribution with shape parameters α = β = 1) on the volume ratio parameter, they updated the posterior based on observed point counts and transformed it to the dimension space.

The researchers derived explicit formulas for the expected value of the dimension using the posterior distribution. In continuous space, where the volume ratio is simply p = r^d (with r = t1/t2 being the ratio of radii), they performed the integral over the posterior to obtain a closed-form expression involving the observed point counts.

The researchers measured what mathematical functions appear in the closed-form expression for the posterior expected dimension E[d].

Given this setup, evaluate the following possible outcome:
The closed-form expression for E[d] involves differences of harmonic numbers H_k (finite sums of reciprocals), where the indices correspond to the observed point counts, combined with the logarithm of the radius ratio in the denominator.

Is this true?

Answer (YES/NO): NO